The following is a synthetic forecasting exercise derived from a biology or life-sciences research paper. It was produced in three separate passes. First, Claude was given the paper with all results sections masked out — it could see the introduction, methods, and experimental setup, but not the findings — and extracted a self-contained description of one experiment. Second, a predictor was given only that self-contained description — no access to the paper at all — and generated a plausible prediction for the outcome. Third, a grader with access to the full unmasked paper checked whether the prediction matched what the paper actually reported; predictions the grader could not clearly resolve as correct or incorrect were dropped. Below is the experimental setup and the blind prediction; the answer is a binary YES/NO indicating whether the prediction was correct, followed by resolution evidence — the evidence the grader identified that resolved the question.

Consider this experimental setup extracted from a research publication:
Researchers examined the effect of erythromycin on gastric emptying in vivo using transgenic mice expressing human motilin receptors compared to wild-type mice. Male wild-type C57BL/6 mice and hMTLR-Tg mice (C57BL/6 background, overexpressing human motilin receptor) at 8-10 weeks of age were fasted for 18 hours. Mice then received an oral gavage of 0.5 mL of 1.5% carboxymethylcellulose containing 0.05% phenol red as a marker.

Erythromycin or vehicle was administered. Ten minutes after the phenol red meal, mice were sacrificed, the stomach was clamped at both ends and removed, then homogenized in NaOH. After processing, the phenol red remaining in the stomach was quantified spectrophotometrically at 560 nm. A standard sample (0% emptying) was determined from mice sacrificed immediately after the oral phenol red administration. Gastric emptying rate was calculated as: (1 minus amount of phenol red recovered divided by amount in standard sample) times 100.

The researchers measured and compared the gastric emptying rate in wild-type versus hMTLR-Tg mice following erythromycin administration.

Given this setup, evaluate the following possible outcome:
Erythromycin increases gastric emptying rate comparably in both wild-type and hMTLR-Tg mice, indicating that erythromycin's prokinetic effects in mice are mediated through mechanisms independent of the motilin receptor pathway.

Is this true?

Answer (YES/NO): NO